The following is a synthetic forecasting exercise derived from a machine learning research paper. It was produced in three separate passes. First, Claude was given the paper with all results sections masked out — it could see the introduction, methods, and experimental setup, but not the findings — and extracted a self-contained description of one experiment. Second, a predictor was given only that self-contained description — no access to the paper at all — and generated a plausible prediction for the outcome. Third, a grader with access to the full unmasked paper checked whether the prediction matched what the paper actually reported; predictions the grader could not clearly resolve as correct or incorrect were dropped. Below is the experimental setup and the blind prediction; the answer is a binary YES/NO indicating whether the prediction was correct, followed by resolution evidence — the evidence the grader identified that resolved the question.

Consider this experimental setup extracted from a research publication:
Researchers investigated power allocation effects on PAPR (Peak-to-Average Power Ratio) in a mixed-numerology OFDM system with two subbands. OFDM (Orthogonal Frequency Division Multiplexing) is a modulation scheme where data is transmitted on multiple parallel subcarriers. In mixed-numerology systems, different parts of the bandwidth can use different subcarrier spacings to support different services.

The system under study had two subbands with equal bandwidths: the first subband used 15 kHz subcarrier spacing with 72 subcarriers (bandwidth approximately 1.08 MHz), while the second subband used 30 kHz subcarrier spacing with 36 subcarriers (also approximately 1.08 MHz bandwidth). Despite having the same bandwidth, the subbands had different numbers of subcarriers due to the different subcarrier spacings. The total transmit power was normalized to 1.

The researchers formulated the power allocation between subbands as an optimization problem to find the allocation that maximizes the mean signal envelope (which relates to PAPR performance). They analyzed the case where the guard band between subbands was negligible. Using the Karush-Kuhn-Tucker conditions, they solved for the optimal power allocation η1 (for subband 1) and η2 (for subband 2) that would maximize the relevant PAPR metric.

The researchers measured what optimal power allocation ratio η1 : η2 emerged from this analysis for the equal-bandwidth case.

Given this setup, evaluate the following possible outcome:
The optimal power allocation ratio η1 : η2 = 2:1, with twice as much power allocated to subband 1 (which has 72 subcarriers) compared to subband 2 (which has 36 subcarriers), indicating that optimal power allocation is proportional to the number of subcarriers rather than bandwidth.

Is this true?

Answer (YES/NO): NO